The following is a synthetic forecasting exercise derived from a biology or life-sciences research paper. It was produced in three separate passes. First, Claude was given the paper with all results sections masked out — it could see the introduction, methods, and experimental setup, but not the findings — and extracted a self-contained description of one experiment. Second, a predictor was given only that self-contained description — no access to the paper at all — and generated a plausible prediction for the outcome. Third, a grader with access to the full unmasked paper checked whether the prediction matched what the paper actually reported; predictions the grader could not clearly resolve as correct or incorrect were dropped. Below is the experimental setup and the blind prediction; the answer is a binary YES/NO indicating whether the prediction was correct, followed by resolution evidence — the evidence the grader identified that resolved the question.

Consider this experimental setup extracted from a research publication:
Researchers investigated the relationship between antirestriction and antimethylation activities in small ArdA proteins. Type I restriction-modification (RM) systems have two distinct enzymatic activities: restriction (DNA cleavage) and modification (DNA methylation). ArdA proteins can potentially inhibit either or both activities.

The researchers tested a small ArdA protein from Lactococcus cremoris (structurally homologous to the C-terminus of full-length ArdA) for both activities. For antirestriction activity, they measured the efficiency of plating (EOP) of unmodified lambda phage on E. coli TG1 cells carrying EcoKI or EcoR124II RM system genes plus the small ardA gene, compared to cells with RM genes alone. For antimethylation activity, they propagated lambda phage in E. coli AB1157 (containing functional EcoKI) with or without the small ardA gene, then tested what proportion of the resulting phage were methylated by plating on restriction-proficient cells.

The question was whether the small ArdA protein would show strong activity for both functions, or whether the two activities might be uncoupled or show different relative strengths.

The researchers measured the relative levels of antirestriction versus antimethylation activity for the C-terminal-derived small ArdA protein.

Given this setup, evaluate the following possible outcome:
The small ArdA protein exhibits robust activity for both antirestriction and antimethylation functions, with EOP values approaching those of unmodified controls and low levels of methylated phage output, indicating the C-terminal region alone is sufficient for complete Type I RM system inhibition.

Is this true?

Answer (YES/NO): NO